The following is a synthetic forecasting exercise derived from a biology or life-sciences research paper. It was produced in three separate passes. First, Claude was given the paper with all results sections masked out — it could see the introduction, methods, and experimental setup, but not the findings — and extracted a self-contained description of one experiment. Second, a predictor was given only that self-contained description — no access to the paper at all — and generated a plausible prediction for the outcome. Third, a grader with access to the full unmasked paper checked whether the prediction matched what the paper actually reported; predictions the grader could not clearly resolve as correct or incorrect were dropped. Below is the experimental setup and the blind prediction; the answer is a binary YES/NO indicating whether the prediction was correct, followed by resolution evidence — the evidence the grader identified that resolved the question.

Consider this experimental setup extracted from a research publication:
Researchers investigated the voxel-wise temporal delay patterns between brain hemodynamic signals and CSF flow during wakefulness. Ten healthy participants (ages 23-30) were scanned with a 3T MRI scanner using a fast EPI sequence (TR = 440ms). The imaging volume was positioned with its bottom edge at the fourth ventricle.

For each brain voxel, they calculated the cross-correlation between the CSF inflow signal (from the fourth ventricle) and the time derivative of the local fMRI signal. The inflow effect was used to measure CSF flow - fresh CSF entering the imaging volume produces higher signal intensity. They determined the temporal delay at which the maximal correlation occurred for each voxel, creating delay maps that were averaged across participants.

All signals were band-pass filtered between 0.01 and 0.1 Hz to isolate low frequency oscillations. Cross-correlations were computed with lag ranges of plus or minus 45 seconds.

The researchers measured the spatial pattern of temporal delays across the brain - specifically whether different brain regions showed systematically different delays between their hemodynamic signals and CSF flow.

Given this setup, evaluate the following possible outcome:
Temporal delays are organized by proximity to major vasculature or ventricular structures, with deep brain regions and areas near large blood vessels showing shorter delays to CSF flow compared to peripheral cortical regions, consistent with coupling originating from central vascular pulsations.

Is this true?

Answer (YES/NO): NO